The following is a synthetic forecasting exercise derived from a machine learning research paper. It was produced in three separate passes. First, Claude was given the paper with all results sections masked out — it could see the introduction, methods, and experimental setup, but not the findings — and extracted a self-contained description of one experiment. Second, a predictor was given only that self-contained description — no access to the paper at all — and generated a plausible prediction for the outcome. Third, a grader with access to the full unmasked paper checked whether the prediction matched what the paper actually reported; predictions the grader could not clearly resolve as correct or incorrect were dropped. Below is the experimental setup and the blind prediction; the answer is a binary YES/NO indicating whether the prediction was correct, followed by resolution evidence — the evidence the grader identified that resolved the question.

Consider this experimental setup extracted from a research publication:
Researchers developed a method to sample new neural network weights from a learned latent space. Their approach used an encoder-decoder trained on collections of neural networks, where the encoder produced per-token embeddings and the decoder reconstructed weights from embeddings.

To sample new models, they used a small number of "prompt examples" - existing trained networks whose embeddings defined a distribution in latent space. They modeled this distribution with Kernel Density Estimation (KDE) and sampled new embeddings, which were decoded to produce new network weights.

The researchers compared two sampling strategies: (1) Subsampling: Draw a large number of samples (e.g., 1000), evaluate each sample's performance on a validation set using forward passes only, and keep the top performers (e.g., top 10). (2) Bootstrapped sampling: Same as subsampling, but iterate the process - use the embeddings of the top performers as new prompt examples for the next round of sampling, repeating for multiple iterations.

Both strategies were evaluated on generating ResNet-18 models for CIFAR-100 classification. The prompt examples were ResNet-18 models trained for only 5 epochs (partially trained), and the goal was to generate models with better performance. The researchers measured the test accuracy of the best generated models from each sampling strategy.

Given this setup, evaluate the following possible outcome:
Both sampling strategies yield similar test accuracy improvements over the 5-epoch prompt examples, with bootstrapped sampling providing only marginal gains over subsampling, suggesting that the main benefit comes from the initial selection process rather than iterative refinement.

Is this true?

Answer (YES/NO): NO